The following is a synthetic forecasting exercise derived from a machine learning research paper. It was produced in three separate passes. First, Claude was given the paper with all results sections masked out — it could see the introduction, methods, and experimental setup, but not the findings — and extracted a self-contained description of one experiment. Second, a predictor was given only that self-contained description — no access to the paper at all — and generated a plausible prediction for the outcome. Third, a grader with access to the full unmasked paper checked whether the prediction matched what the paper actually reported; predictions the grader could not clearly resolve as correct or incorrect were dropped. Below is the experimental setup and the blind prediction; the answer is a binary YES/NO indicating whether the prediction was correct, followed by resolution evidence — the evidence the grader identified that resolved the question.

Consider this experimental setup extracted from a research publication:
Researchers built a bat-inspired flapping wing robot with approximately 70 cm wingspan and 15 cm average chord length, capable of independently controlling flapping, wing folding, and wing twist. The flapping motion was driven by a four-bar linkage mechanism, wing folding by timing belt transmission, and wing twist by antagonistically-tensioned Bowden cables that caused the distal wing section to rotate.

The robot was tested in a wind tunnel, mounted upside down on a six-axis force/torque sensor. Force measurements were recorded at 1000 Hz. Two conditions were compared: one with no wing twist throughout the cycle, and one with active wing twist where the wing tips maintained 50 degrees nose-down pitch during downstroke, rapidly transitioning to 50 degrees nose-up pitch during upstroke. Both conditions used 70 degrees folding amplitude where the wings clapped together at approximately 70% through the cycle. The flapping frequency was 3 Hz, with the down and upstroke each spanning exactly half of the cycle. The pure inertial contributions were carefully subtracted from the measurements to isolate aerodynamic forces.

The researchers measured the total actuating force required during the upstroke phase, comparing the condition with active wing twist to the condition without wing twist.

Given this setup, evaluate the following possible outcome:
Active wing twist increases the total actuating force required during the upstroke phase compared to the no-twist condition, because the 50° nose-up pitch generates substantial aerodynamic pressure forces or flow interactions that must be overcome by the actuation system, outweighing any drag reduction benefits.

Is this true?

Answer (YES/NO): NO